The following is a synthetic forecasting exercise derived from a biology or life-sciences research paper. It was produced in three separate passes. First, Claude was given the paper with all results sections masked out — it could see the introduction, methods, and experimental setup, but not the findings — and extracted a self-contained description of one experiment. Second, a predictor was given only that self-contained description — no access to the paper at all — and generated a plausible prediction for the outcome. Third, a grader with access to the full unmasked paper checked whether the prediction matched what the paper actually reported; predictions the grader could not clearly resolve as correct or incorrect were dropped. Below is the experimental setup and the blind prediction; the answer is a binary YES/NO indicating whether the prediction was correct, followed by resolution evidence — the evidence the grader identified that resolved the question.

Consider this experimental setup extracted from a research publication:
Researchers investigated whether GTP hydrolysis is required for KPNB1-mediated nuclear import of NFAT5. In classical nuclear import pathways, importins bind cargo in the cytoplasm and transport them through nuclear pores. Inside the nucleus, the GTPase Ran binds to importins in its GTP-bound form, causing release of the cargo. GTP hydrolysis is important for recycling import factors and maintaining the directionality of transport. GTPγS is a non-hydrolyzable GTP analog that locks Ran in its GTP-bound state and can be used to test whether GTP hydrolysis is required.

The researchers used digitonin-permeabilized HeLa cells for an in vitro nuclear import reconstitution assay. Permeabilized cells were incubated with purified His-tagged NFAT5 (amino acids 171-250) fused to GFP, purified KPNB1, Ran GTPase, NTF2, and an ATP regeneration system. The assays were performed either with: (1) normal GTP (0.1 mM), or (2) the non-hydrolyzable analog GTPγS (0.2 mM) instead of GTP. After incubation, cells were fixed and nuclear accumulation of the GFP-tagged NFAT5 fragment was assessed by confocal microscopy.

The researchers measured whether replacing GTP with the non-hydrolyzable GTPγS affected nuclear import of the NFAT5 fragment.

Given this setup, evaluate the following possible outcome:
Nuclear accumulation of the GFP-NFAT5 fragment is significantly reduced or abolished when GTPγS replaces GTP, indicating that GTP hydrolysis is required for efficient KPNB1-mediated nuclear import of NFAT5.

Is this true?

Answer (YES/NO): YES